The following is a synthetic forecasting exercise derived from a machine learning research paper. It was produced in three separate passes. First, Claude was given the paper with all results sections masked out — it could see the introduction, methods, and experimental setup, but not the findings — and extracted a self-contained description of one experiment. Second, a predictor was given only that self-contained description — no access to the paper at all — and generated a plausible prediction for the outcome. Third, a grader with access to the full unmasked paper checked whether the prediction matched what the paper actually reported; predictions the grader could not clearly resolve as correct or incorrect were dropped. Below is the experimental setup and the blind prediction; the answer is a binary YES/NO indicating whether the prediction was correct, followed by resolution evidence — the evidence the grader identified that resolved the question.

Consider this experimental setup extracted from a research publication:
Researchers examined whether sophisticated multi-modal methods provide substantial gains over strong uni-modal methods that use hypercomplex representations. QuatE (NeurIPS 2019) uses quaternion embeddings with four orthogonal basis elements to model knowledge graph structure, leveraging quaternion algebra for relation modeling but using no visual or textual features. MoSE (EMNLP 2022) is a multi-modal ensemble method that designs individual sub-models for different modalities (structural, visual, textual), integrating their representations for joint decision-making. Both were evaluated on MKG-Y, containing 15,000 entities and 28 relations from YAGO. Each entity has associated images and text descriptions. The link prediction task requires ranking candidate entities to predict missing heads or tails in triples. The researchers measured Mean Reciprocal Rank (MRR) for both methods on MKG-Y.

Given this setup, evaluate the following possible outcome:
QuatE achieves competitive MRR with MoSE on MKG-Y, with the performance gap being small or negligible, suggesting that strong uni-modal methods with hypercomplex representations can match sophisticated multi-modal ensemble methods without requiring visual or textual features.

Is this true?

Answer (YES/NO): YES